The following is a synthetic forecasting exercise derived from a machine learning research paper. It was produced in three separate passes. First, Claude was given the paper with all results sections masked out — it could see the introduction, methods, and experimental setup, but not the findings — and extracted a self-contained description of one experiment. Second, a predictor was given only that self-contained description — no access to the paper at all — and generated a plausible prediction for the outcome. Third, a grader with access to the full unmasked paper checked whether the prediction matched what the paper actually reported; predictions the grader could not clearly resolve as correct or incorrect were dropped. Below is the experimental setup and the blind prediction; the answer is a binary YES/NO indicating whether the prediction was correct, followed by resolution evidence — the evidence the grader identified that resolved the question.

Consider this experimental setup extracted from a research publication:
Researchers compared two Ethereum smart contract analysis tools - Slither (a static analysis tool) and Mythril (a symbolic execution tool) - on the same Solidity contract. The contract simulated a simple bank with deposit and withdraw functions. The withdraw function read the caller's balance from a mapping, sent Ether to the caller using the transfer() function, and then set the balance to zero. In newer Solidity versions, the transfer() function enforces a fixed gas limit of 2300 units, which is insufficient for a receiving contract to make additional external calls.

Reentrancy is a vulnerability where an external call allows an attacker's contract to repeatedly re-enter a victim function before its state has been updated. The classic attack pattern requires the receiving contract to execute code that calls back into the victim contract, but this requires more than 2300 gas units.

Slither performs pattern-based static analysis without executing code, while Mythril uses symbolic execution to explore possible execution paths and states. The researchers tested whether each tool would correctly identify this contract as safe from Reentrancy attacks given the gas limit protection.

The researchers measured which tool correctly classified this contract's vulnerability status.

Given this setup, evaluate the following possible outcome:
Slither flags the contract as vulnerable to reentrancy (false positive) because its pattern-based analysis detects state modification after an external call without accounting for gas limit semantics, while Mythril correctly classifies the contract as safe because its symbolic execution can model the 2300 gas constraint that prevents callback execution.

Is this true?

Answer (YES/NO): YES